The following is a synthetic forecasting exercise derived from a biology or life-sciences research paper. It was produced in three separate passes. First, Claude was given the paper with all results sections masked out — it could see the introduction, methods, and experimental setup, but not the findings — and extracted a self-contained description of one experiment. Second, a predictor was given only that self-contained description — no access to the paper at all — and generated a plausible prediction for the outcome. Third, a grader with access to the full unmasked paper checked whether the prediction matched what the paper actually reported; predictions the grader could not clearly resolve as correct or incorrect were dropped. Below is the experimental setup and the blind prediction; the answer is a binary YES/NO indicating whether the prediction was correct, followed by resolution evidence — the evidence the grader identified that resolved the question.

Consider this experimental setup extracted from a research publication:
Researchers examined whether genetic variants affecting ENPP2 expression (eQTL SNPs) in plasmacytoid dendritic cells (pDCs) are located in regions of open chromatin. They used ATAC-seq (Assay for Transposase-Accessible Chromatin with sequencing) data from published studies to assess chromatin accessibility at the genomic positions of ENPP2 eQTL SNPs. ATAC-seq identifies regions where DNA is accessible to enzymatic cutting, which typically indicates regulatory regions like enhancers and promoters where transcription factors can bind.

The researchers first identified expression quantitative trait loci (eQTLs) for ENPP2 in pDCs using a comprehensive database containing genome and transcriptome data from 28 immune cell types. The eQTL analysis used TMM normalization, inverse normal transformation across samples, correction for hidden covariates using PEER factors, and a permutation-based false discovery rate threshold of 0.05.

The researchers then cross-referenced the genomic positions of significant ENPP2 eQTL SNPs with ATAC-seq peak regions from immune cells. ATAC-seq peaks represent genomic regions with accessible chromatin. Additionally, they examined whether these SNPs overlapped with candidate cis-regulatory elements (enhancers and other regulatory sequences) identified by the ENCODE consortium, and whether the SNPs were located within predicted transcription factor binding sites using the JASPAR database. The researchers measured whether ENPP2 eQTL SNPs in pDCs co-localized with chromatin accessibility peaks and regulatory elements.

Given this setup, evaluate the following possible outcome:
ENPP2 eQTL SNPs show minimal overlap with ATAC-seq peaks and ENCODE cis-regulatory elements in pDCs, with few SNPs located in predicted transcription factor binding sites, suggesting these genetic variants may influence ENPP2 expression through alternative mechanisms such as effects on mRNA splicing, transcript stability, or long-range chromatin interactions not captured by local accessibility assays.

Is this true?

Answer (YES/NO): NO